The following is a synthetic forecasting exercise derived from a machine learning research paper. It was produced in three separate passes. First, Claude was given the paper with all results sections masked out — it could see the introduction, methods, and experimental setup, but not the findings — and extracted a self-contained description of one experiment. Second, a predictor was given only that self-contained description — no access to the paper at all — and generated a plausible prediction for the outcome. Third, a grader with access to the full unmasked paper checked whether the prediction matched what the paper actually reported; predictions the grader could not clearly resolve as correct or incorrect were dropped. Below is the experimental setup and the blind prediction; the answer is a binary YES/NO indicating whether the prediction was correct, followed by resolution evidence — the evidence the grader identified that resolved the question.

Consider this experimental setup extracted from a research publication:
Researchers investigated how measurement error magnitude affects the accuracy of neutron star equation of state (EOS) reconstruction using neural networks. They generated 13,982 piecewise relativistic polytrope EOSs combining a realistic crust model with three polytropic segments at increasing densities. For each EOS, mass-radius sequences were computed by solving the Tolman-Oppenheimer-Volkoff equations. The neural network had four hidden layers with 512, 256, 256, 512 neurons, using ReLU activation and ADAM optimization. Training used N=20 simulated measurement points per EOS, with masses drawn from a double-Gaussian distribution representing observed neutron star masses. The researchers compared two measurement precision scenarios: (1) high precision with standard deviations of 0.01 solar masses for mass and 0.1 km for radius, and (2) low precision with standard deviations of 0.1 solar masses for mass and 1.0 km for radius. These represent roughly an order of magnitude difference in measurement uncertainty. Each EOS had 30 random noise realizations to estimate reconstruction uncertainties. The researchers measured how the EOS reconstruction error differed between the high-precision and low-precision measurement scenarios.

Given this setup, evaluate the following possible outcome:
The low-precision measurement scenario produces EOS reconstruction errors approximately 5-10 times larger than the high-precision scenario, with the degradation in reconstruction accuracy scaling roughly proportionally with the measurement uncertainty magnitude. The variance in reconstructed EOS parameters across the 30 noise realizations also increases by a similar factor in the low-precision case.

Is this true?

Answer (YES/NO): NO